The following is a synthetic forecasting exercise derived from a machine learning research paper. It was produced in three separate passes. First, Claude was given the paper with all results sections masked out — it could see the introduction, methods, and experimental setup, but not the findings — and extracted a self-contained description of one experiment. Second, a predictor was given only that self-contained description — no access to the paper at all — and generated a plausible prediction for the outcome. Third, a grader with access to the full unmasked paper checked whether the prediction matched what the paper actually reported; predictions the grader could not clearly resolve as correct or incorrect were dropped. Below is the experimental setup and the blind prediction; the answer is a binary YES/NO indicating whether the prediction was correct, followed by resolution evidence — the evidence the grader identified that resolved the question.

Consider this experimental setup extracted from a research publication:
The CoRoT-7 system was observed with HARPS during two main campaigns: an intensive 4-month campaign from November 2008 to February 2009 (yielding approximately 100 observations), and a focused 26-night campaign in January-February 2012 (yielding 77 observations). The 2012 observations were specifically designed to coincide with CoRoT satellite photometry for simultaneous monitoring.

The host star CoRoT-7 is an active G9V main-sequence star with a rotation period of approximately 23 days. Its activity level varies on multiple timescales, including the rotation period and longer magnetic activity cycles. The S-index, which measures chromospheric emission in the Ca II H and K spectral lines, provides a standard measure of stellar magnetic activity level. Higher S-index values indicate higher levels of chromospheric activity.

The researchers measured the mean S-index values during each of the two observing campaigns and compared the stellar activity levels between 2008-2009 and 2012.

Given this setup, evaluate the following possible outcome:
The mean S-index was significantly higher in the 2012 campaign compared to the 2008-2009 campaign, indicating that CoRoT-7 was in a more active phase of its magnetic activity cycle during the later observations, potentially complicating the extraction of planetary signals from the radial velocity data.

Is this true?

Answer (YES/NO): NO